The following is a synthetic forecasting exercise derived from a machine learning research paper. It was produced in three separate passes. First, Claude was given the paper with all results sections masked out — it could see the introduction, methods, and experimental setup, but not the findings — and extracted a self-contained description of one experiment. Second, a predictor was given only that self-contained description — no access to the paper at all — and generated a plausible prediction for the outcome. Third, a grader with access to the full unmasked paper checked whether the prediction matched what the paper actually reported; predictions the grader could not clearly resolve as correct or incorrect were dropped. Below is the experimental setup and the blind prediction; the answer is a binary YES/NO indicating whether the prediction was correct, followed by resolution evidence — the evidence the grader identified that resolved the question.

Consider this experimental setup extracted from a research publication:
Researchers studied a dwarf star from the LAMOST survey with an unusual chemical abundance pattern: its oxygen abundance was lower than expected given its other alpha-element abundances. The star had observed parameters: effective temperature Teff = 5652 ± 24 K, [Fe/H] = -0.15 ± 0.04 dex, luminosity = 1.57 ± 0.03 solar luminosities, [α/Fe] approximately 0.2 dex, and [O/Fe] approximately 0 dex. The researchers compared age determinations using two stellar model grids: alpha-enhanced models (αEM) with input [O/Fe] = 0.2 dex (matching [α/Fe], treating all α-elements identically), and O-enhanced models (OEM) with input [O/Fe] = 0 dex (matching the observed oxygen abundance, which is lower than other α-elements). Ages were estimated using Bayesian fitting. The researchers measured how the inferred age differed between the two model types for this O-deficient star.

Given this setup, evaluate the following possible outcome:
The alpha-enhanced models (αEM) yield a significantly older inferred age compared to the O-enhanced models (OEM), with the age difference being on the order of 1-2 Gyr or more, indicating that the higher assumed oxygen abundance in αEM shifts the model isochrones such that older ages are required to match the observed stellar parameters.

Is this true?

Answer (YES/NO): NO